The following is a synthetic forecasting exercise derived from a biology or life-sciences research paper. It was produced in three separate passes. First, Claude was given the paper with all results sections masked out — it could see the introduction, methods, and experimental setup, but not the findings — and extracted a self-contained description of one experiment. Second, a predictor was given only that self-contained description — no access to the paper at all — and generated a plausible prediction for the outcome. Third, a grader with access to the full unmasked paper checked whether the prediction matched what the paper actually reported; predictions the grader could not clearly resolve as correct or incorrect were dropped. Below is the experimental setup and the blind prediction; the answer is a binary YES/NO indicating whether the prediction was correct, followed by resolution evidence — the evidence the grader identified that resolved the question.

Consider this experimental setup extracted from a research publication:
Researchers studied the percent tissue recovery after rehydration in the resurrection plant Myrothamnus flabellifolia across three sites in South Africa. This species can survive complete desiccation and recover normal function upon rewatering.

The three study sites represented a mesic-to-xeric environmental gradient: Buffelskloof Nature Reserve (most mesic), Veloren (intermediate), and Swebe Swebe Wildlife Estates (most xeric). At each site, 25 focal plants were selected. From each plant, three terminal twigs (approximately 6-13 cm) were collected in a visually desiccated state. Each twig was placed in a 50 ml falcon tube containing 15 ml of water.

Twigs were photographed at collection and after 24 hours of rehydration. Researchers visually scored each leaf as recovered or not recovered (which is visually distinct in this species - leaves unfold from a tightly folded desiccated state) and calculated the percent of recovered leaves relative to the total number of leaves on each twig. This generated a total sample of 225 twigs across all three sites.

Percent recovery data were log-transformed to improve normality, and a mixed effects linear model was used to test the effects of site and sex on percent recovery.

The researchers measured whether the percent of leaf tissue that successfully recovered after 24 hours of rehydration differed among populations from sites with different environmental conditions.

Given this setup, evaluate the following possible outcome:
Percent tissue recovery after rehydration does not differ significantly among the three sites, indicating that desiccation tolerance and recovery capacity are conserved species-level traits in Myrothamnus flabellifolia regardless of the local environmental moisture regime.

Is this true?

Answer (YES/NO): YES